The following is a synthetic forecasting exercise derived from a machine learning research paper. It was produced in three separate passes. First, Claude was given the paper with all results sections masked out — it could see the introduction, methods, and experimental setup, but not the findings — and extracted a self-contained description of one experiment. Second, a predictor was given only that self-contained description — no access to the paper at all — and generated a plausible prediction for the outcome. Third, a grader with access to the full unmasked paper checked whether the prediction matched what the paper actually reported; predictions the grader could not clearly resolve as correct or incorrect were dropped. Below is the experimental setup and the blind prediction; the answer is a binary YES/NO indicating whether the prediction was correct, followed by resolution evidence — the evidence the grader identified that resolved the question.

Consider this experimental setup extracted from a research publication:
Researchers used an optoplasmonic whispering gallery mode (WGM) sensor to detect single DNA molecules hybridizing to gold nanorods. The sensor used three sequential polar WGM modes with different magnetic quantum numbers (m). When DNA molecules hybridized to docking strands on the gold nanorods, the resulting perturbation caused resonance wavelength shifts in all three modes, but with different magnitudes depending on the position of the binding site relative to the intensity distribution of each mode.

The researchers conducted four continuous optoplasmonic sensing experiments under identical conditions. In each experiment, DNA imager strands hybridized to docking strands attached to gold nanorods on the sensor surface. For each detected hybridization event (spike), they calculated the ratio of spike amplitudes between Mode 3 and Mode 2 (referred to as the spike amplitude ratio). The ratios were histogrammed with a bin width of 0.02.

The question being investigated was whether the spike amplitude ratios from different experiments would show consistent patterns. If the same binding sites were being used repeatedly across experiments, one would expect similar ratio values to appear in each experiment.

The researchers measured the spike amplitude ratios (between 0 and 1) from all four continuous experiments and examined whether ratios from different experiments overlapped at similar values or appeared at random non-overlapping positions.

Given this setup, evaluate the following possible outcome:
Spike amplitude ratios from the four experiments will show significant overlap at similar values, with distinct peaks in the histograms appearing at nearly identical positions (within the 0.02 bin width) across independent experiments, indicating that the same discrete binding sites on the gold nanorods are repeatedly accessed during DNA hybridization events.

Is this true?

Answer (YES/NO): YES